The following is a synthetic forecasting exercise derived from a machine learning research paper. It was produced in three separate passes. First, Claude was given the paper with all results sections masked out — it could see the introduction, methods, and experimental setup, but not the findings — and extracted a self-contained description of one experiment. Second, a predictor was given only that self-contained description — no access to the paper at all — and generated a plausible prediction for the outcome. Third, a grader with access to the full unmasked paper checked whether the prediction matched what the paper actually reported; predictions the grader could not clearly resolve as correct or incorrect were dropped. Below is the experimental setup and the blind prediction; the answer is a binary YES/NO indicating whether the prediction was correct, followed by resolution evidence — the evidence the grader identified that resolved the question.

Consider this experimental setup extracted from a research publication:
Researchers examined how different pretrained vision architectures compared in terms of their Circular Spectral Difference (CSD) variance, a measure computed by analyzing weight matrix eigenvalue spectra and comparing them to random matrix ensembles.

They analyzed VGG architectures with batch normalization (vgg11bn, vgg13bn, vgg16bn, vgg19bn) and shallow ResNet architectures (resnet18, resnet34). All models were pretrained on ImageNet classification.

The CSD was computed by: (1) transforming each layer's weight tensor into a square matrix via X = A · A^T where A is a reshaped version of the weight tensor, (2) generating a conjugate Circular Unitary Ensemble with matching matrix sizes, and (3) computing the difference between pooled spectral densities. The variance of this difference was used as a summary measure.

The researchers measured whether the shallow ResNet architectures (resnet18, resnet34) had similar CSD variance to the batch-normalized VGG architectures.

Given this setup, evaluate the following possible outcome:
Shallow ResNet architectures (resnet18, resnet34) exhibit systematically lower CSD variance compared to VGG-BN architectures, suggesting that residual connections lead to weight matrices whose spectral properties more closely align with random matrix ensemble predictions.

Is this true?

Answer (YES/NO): NO